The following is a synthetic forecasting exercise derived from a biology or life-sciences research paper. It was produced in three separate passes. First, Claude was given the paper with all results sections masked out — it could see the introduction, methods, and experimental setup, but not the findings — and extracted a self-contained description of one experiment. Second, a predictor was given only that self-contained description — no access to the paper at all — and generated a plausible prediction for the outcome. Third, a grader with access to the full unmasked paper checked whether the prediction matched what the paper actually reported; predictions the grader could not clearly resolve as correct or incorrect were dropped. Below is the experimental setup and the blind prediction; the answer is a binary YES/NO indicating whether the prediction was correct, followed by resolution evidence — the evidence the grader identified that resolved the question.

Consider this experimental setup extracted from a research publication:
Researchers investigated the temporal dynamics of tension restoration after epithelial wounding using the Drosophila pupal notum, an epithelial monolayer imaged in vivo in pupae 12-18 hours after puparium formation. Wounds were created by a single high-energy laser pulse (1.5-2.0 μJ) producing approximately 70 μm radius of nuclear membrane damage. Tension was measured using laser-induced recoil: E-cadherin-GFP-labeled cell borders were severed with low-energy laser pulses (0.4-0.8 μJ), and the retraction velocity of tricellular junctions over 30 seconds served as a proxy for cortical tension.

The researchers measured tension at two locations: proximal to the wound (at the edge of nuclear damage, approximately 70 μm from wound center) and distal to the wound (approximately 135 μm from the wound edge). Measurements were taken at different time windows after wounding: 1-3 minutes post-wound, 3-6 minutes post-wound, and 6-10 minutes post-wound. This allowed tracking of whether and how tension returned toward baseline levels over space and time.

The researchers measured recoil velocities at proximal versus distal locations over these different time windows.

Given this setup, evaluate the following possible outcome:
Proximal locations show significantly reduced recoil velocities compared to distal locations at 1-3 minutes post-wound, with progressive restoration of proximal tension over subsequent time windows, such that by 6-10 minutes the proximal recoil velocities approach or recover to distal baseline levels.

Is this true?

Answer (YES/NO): NO